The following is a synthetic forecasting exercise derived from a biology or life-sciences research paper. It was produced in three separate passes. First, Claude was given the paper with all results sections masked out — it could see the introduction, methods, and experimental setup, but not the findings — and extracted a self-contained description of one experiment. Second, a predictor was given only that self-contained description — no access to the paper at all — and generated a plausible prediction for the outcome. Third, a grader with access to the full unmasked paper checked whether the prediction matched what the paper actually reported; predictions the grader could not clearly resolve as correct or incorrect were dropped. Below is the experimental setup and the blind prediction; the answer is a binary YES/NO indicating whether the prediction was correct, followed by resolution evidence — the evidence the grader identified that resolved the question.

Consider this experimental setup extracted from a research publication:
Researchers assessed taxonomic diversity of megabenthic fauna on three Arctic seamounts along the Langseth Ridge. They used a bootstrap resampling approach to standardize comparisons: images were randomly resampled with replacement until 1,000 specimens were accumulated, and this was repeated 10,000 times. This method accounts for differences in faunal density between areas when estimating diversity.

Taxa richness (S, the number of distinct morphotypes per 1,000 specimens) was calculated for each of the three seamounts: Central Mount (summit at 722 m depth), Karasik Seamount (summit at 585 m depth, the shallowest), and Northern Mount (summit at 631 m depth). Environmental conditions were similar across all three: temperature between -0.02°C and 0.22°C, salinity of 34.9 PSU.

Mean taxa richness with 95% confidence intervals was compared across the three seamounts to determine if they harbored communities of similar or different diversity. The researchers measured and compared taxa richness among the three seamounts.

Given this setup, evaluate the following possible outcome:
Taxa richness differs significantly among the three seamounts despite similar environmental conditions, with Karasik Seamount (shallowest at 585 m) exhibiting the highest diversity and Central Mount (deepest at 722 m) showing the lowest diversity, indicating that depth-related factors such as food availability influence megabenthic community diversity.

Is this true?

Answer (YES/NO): NO